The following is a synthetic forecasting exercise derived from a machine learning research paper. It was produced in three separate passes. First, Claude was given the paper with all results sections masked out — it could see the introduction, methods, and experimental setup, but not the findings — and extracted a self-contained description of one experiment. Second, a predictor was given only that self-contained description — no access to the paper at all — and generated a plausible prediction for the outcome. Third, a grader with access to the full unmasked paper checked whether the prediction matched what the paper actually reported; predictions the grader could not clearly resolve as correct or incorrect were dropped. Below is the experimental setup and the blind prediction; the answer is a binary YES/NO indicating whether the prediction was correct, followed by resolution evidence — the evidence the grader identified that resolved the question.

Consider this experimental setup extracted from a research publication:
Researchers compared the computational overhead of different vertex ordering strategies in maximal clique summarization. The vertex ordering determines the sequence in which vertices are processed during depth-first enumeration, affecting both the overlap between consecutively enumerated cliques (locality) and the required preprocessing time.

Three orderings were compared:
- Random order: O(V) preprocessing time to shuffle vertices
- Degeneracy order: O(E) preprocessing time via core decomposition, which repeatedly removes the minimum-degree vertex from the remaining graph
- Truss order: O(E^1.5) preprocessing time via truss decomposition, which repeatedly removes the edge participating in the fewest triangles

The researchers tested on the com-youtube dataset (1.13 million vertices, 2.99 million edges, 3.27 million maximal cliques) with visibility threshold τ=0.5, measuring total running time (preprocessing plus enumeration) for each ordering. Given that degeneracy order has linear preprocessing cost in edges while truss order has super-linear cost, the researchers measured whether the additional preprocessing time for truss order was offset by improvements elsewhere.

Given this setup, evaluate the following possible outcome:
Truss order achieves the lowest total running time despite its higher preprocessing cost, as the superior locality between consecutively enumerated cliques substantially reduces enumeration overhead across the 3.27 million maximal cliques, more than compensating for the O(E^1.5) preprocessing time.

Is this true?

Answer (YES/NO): YES